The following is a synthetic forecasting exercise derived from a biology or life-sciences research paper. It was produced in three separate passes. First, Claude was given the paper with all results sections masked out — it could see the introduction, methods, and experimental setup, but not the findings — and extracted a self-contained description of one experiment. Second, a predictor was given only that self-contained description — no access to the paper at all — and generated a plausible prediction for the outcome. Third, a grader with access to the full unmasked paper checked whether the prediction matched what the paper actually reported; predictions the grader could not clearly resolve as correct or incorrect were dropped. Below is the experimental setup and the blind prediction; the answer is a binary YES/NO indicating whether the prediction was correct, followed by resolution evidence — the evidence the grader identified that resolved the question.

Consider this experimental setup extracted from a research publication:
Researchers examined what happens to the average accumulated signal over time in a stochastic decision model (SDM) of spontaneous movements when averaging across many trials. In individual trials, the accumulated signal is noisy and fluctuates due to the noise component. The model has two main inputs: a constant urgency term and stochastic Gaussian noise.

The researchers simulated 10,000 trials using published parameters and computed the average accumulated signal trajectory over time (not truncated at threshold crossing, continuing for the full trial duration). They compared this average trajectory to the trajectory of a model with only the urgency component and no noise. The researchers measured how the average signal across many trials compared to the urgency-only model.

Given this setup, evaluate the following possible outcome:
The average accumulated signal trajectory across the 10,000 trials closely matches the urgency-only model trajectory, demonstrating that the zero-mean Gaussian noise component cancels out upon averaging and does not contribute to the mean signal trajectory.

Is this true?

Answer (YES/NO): YES